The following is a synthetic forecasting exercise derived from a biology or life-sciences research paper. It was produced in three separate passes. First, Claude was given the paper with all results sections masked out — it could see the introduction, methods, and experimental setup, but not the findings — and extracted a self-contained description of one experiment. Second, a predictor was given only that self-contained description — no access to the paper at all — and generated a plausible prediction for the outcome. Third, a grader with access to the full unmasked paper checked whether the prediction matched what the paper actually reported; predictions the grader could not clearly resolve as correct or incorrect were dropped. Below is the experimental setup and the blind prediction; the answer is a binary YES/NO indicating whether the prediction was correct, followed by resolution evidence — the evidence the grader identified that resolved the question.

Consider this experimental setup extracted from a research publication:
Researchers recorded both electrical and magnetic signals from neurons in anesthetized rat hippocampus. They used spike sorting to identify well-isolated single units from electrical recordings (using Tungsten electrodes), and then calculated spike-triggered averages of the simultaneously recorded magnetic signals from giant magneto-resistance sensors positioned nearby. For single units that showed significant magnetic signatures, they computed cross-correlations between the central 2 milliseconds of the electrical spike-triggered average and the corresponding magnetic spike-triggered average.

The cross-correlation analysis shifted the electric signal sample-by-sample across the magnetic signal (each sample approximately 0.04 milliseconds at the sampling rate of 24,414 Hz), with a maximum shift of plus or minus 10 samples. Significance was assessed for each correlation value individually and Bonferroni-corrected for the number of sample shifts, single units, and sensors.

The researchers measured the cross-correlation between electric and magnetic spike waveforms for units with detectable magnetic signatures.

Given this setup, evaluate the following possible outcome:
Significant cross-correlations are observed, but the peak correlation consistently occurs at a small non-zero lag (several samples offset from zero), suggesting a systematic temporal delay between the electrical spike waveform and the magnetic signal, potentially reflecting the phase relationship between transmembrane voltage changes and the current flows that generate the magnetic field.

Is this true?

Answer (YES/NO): NO